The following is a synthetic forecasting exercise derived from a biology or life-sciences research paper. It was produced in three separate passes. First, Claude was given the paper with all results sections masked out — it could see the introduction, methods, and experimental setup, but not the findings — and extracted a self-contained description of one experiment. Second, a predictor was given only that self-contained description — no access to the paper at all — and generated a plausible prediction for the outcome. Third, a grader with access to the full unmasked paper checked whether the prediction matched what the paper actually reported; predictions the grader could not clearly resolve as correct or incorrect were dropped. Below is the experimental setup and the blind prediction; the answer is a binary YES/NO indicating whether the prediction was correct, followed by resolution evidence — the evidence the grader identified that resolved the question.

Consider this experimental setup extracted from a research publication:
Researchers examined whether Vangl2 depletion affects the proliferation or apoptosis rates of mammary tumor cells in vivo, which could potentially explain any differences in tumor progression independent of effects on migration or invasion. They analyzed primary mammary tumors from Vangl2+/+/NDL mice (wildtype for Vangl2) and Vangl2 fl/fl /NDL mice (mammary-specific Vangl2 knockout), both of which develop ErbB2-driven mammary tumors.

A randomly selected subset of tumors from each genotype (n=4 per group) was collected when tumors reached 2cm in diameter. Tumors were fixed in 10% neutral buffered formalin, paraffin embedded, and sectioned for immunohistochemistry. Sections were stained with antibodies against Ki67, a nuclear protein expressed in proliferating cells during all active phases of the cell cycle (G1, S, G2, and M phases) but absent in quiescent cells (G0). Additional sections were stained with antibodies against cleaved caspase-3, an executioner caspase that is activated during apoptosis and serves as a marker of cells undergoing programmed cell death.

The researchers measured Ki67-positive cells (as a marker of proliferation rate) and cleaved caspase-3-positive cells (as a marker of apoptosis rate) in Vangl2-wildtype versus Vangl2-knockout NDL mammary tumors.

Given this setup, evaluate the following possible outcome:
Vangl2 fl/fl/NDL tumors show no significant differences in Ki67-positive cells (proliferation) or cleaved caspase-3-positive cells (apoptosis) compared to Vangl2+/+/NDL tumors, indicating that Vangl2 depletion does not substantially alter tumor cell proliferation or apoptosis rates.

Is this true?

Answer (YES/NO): YES